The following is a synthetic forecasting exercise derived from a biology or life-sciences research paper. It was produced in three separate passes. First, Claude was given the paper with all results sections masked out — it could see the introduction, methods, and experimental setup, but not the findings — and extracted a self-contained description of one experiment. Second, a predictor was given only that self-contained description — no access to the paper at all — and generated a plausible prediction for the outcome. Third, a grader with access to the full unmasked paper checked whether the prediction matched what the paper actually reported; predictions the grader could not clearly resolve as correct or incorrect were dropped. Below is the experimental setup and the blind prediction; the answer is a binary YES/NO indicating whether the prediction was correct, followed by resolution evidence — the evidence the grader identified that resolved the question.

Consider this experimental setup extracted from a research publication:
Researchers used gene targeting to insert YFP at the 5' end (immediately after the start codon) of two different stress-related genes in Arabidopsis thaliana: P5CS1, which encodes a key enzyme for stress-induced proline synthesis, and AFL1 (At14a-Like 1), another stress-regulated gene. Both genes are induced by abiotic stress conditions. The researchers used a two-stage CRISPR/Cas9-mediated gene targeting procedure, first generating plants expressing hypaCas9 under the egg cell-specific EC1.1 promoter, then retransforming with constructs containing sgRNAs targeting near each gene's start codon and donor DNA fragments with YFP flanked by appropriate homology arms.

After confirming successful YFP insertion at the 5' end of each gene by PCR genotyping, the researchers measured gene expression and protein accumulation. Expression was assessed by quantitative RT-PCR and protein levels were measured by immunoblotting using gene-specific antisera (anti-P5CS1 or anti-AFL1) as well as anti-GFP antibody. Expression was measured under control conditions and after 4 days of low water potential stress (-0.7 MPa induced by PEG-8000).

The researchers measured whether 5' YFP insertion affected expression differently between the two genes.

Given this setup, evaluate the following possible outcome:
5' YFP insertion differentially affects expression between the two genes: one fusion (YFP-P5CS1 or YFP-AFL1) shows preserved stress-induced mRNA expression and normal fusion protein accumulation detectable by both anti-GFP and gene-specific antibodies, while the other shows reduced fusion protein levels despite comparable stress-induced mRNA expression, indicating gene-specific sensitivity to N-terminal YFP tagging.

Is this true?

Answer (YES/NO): NO